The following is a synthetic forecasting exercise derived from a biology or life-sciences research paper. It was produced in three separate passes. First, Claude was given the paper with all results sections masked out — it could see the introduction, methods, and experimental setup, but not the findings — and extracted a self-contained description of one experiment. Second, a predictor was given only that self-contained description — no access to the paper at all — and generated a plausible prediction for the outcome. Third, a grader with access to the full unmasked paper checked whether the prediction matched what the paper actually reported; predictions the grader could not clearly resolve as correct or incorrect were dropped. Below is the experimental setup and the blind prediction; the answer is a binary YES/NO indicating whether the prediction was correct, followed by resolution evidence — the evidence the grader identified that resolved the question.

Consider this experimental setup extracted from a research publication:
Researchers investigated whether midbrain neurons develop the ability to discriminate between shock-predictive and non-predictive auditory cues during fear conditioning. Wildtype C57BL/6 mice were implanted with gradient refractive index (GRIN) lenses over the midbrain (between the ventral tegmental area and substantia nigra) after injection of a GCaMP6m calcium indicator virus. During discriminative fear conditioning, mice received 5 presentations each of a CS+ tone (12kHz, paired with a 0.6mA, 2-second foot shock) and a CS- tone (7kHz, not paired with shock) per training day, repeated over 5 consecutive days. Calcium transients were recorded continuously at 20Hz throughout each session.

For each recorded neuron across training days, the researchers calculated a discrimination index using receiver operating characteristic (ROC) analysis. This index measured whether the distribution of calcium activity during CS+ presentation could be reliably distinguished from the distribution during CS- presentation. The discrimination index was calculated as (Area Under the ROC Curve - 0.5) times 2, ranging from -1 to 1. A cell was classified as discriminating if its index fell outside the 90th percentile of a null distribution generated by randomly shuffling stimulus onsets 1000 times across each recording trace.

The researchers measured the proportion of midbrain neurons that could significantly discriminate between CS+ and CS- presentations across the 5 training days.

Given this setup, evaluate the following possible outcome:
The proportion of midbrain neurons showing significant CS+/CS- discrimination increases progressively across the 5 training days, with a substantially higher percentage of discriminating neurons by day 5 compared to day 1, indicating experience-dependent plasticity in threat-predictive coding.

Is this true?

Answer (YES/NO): YES